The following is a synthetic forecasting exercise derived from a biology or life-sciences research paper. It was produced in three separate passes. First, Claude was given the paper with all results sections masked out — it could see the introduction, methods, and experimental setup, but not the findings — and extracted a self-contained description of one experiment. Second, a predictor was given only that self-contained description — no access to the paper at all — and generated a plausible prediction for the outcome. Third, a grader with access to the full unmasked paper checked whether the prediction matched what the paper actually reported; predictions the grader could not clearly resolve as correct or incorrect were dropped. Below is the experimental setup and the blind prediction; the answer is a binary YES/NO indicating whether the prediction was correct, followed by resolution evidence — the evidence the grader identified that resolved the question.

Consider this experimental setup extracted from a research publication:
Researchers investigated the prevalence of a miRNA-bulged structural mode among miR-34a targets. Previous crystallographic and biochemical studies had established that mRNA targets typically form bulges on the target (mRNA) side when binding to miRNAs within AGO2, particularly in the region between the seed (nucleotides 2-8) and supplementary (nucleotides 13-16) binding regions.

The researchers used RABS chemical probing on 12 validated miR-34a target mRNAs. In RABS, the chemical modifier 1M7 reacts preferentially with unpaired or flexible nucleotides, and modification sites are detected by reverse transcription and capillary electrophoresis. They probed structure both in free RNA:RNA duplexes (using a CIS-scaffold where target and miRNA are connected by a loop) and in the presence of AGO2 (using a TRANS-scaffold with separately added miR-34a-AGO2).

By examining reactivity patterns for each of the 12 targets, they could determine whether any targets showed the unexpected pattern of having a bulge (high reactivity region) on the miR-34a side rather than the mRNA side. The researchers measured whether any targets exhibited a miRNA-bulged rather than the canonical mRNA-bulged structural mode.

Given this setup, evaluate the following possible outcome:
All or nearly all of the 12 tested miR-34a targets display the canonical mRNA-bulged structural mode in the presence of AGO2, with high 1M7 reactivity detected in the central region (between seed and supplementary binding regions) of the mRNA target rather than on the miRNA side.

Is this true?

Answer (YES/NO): NO